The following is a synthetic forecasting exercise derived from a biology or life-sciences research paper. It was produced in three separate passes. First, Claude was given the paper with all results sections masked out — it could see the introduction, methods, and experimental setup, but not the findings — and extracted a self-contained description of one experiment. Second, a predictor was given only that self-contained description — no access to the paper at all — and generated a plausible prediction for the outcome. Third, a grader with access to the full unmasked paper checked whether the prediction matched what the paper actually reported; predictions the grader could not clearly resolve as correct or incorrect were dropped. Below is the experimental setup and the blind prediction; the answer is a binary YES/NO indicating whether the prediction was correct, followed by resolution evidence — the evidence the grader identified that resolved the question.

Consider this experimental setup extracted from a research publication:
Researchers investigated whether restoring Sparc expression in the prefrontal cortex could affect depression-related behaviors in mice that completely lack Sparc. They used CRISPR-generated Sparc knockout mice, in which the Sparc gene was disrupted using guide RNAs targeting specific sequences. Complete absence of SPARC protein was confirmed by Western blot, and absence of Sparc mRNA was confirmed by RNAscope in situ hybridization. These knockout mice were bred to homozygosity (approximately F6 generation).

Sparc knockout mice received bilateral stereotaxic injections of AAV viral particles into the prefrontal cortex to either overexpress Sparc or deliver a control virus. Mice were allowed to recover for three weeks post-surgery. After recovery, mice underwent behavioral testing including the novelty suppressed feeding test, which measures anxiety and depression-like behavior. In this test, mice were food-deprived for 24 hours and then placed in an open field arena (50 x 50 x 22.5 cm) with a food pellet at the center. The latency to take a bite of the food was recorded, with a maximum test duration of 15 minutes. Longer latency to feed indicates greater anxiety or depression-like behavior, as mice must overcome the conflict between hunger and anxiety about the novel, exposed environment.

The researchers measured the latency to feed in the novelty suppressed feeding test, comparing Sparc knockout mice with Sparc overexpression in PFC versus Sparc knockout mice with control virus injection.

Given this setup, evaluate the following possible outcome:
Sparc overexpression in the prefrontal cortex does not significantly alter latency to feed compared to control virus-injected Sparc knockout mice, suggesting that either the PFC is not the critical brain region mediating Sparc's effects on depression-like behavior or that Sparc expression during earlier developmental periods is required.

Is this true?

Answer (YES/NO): NO